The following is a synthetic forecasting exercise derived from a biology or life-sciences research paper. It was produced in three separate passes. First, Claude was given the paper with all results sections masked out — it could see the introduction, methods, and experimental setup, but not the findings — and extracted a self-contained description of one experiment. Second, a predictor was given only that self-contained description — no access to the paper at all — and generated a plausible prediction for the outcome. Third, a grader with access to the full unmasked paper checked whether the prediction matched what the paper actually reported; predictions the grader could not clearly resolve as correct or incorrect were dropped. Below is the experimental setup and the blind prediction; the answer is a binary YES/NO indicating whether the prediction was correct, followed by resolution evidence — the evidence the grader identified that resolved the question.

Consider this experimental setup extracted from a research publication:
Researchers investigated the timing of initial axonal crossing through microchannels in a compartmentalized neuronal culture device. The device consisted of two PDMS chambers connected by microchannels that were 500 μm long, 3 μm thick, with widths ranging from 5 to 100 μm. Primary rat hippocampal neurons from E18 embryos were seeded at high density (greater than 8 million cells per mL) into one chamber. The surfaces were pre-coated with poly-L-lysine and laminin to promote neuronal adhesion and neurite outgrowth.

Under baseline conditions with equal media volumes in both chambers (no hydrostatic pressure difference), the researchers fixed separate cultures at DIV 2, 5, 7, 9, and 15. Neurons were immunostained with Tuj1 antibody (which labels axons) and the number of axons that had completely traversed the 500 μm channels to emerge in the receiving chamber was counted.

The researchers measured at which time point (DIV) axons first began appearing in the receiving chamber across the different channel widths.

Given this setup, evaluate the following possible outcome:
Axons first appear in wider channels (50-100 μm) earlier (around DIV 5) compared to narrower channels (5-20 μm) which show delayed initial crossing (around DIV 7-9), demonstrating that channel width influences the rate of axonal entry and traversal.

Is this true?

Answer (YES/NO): NO